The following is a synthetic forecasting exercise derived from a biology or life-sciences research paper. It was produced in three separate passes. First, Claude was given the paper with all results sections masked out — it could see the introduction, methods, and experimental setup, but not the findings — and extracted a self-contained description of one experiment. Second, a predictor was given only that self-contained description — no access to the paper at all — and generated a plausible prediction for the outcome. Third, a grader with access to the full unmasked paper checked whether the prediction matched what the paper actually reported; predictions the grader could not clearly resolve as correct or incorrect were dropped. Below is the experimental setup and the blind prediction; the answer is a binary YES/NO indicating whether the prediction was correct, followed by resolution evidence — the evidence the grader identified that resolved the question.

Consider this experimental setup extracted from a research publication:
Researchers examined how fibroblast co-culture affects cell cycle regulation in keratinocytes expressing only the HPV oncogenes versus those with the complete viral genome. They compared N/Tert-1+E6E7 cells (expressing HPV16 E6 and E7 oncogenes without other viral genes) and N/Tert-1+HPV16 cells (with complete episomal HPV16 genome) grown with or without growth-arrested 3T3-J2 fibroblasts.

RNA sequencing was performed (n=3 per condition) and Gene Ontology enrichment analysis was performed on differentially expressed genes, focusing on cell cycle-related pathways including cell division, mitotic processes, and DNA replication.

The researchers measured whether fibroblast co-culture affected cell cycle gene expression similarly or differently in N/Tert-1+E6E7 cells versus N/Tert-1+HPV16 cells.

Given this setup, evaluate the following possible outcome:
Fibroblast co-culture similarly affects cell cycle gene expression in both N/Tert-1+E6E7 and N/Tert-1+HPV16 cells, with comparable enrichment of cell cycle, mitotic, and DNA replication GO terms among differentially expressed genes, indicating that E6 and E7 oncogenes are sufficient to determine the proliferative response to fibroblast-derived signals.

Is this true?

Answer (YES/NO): NO